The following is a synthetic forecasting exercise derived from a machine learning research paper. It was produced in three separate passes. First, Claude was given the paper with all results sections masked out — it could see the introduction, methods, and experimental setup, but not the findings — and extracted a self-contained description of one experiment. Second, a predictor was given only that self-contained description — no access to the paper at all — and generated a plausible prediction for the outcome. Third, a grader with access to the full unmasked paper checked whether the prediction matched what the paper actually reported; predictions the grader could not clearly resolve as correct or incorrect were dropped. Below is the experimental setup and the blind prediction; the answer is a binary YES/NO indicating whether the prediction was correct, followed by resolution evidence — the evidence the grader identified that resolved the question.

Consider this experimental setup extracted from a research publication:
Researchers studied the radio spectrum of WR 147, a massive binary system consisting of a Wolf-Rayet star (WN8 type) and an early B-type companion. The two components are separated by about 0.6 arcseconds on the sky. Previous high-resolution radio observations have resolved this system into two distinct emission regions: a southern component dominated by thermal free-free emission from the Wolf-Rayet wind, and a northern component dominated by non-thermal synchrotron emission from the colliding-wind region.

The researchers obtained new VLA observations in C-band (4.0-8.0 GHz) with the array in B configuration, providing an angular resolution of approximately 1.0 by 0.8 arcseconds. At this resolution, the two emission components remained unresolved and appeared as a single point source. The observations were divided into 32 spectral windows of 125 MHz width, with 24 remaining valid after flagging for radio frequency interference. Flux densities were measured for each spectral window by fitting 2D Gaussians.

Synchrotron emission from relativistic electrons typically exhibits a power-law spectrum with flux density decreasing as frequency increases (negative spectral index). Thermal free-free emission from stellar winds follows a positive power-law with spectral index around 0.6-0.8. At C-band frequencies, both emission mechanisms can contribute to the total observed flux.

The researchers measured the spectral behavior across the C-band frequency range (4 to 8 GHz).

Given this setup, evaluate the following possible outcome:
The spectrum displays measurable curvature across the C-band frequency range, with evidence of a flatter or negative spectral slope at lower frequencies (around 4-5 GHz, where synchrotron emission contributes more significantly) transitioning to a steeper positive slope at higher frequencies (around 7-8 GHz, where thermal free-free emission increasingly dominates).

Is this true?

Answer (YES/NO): NO